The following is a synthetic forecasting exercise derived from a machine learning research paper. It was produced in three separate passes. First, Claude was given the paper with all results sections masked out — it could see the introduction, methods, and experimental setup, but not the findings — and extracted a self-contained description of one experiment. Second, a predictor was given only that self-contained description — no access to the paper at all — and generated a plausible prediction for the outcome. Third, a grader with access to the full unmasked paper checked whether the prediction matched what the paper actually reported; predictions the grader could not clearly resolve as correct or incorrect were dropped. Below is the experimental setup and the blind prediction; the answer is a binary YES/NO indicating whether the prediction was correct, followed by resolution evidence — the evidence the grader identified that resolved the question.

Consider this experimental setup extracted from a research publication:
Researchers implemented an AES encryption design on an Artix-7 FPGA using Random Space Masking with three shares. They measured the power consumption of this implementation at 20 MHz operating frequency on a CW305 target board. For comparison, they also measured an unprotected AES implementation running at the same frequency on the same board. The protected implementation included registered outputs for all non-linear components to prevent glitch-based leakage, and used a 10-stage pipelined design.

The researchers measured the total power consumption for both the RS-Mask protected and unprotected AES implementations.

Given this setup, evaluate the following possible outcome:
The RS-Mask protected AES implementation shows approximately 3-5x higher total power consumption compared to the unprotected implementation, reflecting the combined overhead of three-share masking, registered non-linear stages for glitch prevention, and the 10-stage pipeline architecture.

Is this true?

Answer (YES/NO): NO